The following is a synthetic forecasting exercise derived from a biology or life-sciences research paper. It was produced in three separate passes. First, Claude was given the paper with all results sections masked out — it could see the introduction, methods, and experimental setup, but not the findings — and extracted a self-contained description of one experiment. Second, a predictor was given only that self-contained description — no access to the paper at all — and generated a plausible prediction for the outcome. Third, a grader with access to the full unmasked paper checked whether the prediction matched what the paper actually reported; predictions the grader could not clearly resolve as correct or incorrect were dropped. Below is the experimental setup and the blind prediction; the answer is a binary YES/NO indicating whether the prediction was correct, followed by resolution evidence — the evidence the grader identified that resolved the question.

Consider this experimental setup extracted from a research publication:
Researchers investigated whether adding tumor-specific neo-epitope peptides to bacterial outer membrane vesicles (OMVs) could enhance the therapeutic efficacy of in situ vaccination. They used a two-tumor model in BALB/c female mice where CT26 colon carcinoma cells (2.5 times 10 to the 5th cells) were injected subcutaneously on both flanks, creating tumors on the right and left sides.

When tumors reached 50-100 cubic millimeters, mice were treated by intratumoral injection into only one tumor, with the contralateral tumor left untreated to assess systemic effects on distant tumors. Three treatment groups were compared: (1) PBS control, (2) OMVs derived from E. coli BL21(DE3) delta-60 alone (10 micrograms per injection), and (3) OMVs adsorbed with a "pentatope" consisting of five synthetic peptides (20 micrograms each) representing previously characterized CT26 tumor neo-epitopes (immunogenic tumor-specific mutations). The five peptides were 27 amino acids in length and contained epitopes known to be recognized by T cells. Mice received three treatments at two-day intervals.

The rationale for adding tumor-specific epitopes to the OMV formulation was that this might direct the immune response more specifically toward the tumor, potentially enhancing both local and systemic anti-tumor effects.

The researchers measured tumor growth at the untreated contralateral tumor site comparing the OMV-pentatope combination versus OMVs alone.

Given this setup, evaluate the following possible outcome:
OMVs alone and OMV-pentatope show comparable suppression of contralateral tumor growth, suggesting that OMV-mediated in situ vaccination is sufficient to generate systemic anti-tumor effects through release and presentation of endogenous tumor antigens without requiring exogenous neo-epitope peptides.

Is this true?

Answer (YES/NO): NO